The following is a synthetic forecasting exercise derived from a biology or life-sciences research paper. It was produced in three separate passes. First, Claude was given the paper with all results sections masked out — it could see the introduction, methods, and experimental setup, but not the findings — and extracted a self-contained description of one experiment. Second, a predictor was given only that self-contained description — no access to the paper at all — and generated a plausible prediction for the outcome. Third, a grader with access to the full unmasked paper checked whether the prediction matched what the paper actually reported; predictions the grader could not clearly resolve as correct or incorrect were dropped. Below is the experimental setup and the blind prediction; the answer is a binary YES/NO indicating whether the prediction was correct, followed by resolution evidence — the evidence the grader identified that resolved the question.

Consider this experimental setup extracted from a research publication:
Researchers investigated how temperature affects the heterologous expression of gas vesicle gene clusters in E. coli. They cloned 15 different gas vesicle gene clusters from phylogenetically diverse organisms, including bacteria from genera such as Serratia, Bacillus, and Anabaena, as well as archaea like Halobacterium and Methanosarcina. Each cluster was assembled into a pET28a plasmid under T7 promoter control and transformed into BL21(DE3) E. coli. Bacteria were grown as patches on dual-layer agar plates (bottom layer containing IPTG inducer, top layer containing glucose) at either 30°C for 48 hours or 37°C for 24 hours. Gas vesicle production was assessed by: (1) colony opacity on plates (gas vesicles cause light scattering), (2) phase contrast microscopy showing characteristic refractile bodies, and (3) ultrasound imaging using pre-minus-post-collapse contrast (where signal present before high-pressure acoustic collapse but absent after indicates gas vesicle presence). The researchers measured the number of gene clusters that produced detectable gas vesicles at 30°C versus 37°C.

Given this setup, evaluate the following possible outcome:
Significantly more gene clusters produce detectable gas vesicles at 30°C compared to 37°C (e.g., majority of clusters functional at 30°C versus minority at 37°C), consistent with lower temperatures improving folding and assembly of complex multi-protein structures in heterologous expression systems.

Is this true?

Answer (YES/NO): NO